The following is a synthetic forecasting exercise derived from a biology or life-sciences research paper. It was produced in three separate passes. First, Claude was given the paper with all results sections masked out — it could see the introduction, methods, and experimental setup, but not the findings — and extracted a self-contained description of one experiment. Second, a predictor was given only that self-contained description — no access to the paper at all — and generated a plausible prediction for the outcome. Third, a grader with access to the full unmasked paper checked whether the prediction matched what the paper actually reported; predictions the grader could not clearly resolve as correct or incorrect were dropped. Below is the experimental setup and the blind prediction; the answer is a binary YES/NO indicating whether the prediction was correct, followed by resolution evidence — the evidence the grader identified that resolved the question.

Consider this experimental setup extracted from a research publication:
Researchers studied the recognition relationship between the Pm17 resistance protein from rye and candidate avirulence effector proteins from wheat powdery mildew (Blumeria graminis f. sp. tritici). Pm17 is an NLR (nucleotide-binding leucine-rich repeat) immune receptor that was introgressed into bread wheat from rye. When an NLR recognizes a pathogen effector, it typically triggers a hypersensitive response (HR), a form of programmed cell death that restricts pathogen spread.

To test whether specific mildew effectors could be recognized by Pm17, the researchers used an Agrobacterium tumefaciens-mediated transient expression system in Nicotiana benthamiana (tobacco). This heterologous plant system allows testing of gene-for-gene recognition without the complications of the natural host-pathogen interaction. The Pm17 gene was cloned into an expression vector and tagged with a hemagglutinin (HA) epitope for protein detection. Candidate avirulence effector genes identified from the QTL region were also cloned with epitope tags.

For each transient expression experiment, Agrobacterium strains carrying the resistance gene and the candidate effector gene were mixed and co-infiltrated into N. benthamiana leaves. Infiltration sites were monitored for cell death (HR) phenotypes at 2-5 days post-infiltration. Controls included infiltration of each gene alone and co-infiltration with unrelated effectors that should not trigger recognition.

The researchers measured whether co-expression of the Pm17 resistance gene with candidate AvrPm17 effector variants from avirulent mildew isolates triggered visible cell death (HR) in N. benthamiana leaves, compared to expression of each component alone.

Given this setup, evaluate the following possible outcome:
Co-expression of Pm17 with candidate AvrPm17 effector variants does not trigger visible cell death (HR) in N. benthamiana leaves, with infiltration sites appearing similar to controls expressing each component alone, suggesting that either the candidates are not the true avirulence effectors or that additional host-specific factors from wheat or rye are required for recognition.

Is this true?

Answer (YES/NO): NO